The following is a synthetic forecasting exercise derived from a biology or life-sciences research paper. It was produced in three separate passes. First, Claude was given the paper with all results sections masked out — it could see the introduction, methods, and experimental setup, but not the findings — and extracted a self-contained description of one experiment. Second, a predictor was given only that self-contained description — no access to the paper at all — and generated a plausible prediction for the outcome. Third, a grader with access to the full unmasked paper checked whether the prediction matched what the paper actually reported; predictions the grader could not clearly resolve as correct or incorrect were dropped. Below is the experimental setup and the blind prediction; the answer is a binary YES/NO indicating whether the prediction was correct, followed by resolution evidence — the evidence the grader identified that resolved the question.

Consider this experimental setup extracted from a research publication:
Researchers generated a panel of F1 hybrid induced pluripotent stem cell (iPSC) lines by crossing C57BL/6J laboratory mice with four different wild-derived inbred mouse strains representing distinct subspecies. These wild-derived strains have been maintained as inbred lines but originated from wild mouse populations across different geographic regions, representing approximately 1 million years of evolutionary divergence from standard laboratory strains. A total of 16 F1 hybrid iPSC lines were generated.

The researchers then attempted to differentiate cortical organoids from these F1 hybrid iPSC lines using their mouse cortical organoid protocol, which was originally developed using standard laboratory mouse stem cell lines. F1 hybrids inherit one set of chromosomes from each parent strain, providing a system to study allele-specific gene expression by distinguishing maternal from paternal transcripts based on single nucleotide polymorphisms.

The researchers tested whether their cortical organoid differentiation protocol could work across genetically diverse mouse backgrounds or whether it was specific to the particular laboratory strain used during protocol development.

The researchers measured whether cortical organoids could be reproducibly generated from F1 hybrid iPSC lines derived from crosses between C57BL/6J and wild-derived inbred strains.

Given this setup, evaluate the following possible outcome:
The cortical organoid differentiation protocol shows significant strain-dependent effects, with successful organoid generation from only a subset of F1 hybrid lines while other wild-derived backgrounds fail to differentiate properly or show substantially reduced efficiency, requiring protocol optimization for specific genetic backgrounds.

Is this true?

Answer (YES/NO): NO